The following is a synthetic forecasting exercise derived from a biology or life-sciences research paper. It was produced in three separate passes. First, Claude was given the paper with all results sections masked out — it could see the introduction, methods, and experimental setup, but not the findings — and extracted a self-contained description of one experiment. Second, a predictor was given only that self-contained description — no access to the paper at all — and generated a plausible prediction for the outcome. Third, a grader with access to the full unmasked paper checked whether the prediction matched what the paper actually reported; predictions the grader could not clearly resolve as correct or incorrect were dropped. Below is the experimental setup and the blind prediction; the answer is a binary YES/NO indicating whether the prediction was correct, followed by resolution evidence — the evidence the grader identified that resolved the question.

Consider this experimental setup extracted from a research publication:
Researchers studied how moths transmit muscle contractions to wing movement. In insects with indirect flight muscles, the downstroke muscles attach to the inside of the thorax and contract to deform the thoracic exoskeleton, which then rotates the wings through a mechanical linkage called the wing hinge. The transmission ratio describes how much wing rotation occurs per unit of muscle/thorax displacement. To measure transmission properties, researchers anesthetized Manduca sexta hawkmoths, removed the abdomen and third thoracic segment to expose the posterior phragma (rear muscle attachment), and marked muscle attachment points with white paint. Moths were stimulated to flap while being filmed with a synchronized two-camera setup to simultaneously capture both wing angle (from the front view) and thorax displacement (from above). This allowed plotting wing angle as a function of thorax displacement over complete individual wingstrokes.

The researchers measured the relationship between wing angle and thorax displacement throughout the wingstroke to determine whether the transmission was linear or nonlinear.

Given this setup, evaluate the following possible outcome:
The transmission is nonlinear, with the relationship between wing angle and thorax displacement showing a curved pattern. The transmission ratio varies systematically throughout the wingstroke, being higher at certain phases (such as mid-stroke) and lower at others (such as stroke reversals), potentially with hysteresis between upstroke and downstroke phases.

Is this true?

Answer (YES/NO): NO